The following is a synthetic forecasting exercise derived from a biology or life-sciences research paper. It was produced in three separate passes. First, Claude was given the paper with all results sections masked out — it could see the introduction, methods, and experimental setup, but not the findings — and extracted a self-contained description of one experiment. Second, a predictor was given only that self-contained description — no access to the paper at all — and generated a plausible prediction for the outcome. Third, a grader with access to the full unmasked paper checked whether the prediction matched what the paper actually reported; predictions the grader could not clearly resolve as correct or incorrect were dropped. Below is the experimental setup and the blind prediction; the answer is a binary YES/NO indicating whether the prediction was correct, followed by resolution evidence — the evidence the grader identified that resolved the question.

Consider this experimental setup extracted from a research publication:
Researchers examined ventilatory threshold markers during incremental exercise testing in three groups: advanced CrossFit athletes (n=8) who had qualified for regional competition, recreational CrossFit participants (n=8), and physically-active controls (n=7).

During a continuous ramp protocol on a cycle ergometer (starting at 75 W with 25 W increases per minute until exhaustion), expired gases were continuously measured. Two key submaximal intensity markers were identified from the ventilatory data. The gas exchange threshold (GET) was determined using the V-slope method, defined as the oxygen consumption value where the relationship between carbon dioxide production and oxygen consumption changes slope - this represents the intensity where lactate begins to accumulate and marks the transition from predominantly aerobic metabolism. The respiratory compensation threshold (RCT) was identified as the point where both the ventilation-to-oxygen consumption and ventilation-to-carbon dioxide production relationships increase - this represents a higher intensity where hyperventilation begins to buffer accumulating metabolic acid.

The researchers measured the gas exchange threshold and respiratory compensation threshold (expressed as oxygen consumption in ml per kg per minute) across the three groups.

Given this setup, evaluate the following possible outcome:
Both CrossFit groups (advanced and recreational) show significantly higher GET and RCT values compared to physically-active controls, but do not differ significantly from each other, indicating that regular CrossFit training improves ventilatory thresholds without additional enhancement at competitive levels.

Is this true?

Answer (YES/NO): NO